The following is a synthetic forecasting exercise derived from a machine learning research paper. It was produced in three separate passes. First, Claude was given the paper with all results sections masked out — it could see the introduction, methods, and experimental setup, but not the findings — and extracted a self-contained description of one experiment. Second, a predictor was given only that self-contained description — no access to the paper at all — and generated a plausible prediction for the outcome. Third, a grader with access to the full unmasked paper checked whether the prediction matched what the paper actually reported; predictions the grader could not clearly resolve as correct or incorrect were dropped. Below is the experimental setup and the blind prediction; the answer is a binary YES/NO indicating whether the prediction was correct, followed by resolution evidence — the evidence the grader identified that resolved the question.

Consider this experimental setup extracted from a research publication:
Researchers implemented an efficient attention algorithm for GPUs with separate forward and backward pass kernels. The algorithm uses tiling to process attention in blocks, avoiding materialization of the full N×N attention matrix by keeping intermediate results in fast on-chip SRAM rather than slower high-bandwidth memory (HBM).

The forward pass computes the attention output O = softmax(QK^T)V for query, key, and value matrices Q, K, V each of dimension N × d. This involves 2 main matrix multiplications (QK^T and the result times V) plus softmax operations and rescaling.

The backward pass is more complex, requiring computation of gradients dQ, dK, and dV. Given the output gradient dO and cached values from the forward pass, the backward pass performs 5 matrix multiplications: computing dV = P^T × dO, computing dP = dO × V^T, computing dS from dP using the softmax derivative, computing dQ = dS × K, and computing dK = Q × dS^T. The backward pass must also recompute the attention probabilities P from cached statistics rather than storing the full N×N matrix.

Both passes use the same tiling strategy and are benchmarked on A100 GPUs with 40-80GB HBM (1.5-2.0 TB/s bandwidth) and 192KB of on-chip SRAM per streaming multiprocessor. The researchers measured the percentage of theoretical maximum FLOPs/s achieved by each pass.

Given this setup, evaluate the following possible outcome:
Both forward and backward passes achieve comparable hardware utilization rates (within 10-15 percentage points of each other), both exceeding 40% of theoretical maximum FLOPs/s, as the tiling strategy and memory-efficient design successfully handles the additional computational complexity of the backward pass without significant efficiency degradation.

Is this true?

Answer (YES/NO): YES